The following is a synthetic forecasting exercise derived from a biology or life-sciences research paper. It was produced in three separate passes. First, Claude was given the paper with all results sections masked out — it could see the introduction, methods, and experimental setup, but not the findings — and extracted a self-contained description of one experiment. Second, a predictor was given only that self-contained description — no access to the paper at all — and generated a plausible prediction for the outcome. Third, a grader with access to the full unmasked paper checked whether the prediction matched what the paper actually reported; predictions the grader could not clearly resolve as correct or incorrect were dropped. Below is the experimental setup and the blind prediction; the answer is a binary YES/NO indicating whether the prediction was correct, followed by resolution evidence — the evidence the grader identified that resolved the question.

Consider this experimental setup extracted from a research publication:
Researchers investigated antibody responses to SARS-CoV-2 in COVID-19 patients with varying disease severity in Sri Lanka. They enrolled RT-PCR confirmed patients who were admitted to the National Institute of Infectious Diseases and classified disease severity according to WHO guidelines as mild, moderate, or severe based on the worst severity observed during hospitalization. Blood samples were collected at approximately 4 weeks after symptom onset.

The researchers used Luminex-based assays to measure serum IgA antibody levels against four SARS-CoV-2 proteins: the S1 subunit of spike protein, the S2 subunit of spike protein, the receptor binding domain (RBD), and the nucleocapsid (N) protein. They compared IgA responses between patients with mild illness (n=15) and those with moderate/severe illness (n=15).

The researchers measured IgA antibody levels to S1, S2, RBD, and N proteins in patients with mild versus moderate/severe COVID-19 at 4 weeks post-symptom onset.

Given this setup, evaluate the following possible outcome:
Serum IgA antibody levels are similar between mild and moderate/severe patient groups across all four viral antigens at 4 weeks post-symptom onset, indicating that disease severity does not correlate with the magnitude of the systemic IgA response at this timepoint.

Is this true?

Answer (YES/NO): NO